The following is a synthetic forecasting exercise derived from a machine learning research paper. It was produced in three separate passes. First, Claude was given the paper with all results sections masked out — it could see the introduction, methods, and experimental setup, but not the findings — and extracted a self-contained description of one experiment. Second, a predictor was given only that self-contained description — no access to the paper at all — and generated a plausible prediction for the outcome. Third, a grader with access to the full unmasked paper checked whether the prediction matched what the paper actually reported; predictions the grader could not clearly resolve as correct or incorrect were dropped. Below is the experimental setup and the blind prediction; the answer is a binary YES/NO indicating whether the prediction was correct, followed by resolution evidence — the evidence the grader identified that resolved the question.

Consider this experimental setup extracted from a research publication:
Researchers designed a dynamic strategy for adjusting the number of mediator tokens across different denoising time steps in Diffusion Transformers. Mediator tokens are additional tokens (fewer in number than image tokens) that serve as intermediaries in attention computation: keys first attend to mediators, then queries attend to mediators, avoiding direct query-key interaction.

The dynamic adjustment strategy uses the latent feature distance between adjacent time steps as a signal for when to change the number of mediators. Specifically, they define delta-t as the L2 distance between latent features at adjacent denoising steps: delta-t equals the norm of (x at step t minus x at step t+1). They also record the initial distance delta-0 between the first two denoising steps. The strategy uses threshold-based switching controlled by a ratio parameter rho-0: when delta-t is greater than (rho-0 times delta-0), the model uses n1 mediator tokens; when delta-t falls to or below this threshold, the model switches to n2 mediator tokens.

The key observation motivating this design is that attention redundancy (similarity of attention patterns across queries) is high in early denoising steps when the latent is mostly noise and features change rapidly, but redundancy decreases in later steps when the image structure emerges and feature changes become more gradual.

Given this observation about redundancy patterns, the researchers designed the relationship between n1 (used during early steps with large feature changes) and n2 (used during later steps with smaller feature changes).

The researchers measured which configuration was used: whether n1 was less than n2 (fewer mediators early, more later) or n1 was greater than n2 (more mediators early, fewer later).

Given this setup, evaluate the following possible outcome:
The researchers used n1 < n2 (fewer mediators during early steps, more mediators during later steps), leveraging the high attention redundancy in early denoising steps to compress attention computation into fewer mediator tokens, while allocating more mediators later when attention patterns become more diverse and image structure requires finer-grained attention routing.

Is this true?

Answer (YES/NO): YES